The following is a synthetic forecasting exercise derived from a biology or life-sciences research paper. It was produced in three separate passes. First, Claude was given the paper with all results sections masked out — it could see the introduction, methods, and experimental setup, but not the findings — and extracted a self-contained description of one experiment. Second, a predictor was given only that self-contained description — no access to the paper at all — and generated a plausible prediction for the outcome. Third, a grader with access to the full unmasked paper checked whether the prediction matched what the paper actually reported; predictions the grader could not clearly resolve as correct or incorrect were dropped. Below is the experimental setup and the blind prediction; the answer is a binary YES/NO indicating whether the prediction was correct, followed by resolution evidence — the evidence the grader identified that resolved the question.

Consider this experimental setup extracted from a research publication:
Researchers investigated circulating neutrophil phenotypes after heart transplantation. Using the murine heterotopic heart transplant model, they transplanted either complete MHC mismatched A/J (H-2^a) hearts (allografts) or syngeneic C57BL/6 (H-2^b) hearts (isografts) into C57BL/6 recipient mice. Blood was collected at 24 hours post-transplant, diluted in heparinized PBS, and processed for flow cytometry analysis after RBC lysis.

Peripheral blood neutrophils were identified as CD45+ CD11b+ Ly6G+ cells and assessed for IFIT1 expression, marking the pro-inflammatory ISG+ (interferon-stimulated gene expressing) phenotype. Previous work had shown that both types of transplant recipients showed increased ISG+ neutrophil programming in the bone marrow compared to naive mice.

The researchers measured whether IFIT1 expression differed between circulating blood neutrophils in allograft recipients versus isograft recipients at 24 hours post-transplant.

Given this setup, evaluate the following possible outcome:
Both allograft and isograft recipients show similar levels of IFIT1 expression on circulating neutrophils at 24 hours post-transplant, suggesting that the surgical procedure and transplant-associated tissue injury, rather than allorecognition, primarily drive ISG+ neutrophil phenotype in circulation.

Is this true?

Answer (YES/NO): YES